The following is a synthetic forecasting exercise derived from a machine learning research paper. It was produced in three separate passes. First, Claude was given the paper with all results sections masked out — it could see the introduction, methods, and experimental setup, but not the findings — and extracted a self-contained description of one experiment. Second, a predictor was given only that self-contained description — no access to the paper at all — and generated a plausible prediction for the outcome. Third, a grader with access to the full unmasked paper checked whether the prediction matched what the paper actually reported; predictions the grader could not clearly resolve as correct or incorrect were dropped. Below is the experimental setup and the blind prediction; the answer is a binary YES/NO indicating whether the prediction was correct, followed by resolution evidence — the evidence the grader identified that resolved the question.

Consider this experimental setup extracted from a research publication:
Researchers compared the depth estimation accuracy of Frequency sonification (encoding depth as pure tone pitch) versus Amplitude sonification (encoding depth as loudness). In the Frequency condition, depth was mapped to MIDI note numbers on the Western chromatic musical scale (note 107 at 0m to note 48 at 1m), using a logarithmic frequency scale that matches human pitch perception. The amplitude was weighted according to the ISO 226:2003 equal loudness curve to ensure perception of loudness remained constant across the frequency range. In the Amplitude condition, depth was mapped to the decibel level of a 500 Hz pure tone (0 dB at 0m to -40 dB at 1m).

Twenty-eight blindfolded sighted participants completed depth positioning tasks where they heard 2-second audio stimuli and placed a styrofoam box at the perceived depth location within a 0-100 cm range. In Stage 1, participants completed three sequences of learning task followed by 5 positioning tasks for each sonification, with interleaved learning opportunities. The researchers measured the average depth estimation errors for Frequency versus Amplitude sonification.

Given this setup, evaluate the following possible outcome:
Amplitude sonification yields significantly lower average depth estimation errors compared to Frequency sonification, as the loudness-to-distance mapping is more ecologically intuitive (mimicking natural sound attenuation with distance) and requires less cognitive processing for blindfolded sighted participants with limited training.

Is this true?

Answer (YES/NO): NO